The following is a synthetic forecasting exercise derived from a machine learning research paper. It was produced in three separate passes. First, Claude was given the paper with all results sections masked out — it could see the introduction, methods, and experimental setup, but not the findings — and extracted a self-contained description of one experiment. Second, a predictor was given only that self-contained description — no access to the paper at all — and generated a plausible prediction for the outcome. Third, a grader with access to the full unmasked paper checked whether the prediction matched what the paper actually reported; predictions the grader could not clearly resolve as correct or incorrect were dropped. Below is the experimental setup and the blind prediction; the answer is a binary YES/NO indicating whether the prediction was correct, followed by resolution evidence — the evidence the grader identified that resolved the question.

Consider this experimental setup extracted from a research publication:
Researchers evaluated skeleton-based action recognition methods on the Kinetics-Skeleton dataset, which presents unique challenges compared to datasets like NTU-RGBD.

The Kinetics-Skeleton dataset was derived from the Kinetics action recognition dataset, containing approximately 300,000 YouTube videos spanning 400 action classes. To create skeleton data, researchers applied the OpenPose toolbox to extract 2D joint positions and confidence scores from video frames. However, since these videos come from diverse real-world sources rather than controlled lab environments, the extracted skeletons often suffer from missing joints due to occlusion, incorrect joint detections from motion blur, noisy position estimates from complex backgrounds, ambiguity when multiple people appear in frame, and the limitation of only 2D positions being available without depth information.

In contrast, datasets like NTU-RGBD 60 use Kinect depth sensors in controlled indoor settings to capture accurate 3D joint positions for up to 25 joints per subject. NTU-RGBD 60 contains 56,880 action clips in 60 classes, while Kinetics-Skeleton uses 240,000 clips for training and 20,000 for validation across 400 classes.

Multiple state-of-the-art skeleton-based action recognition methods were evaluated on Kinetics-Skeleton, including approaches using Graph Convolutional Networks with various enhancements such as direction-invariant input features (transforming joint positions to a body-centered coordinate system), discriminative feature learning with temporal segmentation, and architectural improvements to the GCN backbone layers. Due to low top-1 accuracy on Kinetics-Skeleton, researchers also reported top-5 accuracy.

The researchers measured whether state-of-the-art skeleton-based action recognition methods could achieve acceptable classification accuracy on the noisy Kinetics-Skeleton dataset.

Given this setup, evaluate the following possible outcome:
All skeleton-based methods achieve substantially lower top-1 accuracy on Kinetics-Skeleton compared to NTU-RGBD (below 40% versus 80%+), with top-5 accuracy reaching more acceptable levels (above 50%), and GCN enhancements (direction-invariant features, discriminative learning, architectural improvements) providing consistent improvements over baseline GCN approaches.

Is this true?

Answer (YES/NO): YES